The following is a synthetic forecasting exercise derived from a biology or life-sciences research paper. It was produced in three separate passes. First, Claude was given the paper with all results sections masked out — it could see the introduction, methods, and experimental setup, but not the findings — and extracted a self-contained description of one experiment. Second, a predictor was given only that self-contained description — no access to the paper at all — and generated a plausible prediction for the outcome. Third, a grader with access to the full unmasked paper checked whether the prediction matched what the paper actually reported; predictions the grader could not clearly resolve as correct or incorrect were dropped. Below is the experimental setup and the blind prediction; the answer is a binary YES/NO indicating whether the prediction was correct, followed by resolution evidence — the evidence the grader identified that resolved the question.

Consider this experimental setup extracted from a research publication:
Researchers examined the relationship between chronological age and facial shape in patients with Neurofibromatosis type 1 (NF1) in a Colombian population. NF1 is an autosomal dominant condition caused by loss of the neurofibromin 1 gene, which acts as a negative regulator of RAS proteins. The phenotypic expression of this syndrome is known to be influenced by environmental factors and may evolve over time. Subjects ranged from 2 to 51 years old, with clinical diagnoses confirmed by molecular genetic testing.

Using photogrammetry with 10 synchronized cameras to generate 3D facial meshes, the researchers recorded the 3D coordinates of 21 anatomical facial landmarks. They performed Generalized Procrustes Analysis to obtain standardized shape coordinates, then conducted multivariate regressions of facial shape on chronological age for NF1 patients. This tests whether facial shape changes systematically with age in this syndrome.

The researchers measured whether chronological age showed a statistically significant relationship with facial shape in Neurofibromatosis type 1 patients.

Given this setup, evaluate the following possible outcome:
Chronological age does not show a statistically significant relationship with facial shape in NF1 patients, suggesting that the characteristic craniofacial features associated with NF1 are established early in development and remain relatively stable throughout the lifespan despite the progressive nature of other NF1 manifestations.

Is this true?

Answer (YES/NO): NO